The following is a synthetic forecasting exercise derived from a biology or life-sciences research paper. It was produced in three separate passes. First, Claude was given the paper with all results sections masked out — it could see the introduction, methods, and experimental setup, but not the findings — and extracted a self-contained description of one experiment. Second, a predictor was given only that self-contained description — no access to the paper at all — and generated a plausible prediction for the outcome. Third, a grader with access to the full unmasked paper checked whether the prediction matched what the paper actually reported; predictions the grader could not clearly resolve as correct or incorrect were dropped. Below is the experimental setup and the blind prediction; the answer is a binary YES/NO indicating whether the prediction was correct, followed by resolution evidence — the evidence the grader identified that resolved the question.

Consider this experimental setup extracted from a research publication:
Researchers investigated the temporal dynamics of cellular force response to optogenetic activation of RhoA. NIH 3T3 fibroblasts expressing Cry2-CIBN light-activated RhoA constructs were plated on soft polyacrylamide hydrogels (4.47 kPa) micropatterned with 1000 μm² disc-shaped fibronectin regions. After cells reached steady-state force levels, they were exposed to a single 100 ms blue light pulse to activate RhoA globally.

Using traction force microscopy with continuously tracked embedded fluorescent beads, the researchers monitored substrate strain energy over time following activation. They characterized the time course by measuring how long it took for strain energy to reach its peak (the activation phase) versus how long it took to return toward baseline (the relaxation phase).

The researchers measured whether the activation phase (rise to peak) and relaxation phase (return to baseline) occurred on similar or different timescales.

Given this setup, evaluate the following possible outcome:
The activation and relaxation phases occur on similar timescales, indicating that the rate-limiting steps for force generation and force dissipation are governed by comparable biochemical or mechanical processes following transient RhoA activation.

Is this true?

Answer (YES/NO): NO